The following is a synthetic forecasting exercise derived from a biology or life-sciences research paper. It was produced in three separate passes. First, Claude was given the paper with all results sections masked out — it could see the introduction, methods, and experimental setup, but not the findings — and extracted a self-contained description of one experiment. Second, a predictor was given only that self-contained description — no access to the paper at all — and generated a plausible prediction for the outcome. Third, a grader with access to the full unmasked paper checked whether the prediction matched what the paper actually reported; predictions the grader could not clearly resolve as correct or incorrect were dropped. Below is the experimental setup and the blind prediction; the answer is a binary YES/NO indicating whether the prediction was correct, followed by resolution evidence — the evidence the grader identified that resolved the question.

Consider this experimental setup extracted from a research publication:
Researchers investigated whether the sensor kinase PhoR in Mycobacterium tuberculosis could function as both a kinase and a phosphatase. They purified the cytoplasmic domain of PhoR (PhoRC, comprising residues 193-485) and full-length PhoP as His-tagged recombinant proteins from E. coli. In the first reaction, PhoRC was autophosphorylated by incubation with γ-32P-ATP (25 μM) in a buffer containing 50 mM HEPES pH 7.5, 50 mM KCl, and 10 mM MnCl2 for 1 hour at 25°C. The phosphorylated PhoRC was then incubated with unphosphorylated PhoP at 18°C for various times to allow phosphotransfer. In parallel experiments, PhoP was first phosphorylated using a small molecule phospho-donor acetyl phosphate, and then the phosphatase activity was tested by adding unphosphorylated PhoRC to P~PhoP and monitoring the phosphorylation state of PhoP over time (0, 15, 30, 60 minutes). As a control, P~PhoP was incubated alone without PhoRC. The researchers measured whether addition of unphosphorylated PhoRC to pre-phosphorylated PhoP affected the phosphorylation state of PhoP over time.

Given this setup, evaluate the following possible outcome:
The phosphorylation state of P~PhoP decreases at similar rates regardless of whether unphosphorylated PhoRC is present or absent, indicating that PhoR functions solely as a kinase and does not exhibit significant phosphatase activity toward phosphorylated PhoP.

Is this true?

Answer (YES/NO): NO